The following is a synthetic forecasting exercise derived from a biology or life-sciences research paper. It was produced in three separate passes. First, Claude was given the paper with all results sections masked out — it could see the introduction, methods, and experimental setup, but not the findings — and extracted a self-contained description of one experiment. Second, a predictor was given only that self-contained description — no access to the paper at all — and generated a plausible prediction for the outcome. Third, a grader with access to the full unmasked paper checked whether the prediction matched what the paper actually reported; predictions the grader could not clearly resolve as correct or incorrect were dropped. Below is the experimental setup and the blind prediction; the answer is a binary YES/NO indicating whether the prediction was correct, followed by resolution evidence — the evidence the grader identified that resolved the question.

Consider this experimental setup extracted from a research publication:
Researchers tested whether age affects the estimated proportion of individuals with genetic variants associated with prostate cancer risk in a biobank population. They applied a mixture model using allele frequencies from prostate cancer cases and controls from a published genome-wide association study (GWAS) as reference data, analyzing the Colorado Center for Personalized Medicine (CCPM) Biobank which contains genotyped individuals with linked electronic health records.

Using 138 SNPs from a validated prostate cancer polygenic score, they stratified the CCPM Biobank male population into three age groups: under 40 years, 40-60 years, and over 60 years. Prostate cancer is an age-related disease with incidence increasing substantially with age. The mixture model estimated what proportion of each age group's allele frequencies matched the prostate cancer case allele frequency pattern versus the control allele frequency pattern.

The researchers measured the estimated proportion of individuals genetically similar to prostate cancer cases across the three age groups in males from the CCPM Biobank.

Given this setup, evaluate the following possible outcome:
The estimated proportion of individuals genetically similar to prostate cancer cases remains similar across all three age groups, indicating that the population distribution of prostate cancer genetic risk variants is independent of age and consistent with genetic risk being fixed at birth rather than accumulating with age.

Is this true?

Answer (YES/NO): NO